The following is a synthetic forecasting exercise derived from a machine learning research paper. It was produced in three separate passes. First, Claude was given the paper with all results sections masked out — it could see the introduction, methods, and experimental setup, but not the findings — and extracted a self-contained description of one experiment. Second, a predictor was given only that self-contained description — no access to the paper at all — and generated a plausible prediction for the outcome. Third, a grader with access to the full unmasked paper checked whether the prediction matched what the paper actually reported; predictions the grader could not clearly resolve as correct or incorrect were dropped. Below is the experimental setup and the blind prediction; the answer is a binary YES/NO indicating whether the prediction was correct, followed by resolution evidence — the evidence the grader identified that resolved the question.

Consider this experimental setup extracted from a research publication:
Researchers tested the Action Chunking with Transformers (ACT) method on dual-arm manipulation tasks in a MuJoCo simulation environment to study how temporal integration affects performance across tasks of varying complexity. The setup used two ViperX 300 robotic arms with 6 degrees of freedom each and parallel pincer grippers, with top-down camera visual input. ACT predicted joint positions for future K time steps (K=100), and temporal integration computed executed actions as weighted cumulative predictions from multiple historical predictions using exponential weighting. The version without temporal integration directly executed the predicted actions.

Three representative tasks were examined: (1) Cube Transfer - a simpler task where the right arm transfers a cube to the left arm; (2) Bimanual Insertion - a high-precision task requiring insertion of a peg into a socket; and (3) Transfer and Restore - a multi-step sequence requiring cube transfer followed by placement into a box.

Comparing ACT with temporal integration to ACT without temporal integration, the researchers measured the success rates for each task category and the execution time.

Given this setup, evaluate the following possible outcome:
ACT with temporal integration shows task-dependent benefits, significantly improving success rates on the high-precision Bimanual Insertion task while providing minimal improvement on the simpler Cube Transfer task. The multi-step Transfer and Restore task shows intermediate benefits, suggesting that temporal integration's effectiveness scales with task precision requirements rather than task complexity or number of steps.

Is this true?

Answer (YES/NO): NO